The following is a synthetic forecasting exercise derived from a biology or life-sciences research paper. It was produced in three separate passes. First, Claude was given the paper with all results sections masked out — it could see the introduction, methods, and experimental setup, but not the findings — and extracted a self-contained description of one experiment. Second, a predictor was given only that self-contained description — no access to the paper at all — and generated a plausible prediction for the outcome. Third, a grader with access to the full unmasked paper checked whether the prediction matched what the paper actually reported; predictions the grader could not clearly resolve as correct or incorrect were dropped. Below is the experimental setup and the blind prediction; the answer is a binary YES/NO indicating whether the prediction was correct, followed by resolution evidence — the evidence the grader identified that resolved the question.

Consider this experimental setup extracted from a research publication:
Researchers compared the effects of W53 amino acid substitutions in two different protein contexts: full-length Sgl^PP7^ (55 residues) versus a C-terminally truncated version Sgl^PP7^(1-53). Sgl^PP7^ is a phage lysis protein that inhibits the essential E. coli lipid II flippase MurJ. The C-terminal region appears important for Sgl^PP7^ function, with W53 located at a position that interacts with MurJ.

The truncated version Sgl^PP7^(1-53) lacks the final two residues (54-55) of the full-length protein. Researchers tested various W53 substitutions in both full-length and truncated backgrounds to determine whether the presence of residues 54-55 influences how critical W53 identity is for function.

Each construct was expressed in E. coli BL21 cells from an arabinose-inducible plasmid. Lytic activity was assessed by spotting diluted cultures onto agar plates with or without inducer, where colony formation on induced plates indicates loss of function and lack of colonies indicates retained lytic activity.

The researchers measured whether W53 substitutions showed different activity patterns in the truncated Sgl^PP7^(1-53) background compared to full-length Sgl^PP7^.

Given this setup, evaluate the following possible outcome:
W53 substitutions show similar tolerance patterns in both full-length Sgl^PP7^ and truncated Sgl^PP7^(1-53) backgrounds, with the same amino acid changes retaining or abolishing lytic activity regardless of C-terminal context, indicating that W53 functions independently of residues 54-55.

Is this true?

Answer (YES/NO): NO